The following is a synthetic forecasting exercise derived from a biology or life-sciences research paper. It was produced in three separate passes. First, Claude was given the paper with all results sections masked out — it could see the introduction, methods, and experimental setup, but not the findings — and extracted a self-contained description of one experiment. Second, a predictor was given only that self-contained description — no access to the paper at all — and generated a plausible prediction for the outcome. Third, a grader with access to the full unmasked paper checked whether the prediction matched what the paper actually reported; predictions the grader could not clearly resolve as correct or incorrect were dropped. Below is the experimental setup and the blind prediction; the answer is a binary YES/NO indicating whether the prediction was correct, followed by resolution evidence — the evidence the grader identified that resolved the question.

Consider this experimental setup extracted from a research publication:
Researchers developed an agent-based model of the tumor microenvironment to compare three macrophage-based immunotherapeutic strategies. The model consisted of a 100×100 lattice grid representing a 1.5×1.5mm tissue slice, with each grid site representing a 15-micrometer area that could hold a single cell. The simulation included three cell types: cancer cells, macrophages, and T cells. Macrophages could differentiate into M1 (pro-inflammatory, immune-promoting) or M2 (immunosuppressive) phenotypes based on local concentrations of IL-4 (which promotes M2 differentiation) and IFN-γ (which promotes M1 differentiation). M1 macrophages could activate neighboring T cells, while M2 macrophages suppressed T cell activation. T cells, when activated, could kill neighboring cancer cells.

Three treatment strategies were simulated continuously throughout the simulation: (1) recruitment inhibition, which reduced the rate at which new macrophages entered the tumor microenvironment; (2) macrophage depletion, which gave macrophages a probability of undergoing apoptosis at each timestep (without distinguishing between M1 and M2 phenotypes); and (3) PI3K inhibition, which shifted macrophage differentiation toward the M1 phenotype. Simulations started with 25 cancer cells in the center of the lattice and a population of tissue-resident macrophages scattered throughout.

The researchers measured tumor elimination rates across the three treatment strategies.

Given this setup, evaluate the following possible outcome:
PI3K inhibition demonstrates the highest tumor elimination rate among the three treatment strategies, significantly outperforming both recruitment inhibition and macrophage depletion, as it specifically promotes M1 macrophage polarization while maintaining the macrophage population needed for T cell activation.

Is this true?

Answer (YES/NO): NO